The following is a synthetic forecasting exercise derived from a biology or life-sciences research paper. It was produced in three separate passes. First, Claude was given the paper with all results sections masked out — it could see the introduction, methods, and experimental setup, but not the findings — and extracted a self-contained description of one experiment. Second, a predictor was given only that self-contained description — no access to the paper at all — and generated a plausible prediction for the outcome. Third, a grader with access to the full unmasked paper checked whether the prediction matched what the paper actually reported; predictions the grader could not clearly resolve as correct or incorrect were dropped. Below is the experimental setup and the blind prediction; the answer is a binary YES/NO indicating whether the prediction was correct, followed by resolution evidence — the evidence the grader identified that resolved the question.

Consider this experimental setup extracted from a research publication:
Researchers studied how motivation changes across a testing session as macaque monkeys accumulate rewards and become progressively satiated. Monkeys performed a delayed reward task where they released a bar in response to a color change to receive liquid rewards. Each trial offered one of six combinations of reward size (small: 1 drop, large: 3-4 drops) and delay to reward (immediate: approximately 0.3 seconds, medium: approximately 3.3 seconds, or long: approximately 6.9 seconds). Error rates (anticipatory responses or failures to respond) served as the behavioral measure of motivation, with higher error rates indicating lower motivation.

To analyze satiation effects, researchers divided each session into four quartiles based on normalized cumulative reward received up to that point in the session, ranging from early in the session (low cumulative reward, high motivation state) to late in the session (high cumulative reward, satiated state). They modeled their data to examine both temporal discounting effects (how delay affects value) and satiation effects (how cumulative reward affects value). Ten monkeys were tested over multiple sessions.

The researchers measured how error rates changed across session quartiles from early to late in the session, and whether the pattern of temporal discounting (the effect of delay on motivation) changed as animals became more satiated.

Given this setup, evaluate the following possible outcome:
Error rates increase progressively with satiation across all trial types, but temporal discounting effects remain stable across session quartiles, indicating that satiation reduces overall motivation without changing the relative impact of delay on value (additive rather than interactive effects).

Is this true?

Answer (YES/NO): NO